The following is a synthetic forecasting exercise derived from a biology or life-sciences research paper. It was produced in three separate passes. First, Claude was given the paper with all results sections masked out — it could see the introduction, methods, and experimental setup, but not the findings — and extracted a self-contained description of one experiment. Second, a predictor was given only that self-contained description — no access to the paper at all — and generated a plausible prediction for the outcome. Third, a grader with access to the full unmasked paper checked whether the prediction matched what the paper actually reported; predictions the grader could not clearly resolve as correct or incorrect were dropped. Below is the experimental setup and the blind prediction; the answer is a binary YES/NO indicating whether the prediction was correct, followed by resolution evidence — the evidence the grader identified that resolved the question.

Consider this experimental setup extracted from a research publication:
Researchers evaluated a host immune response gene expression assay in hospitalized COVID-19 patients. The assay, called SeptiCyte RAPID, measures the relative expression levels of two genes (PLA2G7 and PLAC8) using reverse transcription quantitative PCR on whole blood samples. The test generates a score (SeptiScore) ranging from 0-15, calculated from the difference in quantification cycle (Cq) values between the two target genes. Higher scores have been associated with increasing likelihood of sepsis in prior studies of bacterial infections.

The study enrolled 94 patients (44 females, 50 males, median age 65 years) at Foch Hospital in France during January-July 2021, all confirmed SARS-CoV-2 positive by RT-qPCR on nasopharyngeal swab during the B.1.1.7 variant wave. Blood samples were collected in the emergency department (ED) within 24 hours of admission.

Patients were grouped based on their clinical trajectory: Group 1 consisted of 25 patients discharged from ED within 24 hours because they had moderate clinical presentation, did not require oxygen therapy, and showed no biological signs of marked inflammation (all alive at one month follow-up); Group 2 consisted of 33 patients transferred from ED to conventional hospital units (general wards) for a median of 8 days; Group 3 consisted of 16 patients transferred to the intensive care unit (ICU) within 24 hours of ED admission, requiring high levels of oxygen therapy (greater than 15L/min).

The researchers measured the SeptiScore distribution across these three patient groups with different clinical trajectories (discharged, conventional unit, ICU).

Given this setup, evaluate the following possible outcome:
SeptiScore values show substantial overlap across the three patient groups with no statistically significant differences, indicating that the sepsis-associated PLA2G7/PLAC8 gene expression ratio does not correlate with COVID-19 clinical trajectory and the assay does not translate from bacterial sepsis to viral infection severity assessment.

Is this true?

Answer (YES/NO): NO